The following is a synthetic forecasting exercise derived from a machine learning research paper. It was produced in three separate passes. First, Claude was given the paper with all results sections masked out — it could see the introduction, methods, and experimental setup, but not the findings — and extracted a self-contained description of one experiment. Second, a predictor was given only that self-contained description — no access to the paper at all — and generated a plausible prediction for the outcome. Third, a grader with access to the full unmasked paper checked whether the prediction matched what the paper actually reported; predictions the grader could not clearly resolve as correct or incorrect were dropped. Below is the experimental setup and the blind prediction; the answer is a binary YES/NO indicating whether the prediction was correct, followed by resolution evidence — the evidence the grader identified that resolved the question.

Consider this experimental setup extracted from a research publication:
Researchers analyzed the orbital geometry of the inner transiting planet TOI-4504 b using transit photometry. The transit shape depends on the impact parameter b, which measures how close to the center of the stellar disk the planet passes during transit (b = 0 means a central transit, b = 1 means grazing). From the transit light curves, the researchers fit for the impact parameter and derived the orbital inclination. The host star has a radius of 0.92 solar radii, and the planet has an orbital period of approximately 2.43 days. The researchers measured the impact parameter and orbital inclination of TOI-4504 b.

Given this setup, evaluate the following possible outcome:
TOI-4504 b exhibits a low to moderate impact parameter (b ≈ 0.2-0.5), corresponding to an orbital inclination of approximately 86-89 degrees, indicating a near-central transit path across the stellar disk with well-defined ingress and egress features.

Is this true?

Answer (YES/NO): YES